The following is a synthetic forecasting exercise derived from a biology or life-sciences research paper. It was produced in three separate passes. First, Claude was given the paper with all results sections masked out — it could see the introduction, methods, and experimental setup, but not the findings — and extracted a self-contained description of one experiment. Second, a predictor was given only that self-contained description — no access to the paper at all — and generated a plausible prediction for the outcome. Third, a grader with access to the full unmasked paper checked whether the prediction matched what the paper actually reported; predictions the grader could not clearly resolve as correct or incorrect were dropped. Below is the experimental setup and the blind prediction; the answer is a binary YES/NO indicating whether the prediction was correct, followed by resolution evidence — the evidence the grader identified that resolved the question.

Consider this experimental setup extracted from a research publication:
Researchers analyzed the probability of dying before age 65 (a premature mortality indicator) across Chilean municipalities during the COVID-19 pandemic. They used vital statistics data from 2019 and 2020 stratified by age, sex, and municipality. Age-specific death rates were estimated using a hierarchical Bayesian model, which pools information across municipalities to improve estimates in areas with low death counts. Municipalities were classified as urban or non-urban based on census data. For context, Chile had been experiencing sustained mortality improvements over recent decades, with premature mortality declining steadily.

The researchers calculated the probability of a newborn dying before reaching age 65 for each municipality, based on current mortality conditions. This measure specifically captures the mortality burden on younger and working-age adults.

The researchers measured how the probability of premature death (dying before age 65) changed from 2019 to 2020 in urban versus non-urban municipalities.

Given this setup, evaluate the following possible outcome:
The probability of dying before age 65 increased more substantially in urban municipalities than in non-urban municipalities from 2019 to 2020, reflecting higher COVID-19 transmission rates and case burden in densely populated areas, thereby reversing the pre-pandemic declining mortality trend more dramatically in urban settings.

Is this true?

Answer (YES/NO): YES